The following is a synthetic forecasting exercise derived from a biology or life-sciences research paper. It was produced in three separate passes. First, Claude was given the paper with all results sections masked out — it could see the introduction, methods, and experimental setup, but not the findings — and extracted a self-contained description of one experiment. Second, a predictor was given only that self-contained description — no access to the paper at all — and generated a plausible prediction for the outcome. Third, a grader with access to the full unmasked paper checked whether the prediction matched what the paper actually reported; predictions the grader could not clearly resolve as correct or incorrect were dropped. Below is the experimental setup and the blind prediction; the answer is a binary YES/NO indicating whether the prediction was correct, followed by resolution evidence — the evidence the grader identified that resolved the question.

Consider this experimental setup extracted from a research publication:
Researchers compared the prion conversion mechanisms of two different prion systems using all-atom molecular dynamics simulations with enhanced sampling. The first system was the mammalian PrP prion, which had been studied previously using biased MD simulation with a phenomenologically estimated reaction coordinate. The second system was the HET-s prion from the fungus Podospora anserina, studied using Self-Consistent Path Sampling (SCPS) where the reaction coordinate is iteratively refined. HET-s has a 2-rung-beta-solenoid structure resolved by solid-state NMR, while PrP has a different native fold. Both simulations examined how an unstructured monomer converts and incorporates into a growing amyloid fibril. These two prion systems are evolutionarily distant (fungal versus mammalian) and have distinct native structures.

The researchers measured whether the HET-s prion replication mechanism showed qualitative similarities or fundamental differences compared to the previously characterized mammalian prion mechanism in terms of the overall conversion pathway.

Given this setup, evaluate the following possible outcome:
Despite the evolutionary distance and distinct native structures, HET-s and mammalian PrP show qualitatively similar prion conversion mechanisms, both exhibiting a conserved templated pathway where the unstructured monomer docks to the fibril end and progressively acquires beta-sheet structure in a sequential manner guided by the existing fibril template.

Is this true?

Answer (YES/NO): YES